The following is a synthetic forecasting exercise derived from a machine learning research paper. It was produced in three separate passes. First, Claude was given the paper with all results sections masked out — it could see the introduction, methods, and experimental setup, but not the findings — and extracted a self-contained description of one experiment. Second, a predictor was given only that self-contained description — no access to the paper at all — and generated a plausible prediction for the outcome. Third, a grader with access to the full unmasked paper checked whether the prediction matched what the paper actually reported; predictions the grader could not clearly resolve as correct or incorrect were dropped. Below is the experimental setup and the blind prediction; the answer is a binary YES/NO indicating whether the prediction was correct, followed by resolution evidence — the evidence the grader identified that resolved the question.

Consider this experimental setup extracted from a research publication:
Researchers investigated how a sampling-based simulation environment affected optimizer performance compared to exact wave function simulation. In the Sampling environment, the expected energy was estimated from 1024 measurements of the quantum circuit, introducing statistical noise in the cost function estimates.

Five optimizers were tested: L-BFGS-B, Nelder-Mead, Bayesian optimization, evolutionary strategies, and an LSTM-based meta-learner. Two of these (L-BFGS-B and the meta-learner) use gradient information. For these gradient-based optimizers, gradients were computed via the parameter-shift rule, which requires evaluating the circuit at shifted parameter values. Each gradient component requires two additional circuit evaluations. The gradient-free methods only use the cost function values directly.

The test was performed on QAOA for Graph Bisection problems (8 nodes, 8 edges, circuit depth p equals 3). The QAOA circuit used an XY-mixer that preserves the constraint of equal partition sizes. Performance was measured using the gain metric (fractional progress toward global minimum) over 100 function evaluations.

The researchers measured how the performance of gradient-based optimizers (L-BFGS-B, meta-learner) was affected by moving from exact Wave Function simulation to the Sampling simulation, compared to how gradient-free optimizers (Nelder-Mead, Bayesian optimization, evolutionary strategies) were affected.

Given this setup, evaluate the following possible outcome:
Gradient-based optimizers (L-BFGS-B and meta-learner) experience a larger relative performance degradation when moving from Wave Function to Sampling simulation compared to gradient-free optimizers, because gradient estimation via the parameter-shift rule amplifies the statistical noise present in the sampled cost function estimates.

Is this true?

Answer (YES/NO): NO